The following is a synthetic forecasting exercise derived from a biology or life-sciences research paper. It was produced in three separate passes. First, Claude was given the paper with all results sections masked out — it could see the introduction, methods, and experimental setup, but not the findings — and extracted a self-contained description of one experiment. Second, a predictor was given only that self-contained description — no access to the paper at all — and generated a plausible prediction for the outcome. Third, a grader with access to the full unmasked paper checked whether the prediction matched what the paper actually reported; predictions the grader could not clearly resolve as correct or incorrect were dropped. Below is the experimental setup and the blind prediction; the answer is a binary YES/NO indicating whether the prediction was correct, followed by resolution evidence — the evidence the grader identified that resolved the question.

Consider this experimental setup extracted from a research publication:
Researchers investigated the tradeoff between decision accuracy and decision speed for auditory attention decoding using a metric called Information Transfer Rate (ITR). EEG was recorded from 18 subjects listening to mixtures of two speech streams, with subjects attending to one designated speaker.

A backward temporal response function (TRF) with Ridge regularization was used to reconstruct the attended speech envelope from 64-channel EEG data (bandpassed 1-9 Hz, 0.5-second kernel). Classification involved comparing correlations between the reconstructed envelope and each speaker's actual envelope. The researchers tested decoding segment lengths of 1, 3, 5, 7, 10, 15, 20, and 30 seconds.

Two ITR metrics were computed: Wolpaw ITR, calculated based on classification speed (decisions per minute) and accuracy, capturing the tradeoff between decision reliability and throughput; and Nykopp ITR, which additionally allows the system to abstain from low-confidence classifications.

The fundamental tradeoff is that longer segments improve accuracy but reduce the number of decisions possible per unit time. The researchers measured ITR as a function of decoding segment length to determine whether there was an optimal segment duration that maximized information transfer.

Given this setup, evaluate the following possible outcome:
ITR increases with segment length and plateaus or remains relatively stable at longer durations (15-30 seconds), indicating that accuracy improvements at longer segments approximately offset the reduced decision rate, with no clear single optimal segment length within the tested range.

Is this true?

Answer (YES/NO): NO